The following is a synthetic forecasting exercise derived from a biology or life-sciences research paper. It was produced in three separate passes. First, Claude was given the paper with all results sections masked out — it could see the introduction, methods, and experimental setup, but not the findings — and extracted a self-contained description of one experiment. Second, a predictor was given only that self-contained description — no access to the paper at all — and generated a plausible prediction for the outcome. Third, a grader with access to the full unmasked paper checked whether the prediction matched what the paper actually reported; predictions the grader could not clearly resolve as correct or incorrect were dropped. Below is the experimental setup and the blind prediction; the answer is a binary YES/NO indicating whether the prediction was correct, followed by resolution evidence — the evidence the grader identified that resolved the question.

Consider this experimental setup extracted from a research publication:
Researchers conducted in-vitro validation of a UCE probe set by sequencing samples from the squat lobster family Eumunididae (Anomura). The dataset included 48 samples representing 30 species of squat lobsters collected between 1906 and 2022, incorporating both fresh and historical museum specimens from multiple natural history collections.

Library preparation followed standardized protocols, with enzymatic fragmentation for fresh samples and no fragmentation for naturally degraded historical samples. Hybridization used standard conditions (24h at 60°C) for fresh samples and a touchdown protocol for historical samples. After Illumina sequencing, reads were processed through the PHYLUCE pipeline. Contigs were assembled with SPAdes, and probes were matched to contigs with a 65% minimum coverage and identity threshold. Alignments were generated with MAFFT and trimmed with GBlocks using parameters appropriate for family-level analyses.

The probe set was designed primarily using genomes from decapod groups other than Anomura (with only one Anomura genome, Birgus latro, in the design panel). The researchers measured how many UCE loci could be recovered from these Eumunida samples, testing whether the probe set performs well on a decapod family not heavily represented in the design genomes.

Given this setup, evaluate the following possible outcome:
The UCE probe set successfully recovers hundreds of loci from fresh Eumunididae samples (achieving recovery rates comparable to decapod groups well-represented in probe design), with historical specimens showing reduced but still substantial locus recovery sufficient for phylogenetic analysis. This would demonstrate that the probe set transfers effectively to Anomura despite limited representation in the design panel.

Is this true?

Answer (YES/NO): NO